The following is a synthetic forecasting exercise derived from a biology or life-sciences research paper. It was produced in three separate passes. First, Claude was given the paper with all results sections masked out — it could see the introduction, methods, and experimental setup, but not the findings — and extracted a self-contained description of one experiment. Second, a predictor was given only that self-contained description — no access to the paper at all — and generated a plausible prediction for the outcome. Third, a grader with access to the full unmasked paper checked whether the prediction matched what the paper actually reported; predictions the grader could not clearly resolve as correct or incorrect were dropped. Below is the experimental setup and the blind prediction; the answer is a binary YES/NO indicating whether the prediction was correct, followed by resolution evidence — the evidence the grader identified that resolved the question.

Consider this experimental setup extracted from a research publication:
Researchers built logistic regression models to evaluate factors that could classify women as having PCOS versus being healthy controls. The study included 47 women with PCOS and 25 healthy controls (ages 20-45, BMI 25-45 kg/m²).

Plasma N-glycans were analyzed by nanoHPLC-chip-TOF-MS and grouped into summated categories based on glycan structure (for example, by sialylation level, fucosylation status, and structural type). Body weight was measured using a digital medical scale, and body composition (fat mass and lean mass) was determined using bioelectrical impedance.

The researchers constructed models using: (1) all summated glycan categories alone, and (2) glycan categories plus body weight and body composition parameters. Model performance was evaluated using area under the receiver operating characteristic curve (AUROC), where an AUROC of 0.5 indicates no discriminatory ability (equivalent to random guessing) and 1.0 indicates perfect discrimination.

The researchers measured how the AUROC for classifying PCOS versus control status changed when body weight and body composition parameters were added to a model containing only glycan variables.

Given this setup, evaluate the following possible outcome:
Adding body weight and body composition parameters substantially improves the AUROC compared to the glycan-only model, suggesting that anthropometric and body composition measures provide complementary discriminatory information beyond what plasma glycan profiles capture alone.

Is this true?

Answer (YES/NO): YES